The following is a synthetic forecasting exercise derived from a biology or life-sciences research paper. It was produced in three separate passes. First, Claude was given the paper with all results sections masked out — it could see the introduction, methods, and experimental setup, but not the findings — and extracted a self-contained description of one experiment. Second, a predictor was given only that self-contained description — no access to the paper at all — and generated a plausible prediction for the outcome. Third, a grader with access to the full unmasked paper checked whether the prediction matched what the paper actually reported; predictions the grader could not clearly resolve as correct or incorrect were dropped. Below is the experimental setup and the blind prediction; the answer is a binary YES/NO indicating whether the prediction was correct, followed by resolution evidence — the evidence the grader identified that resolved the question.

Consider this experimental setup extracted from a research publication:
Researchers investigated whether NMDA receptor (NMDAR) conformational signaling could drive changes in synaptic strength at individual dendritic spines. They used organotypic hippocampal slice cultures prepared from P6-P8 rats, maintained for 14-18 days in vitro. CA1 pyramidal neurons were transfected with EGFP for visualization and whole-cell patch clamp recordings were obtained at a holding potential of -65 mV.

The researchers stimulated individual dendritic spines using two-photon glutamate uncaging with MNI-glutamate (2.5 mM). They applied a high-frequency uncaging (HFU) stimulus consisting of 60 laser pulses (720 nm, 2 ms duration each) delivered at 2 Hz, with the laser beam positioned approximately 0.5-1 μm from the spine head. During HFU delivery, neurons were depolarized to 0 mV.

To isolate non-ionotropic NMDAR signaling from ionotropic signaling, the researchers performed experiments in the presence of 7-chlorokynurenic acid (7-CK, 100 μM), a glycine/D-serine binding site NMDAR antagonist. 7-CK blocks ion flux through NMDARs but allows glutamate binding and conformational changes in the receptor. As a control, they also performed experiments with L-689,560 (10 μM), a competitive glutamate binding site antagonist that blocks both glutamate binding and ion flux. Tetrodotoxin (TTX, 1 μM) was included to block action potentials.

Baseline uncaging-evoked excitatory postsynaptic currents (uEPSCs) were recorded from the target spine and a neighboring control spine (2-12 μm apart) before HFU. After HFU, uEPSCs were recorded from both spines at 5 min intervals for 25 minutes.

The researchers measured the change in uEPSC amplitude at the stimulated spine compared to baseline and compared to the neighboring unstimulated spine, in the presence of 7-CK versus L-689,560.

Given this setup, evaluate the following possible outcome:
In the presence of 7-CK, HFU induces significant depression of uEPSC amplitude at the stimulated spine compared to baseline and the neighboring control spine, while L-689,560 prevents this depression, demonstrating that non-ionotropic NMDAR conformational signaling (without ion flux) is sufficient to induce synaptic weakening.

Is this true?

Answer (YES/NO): NO